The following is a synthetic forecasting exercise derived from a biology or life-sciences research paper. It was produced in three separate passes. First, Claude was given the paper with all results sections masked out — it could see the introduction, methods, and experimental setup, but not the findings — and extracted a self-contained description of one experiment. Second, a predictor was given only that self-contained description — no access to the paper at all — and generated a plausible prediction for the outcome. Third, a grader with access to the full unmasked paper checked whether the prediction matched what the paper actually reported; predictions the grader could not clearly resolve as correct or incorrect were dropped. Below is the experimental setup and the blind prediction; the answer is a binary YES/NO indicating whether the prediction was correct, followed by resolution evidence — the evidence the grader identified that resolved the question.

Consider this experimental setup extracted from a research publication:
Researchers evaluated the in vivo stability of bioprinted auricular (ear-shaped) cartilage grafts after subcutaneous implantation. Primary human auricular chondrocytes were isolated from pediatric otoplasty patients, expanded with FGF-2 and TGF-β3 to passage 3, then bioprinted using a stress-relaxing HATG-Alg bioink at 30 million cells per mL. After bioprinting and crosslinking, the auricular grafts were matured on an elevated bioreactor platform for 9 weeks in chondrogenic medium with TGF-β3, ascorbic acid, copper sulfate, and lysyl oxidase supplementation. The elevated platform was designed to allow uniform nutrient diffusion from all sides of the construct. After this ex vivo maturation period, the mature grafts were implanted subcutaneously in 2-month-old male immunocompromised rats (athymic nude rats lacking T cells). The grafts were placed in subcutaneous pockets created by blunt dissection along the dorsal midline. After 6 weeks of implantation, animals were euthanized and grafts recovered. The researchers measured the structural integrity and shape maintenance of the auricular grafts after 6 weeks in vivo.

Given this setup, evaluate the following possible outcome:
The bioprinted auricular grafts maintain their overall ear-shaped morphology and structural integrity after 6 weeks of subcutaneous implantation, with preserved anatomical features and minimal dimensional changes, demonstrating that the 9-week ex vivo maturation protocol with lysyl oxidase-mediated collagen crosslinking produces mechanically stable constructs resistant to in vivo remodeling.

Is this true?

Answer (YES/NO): YES